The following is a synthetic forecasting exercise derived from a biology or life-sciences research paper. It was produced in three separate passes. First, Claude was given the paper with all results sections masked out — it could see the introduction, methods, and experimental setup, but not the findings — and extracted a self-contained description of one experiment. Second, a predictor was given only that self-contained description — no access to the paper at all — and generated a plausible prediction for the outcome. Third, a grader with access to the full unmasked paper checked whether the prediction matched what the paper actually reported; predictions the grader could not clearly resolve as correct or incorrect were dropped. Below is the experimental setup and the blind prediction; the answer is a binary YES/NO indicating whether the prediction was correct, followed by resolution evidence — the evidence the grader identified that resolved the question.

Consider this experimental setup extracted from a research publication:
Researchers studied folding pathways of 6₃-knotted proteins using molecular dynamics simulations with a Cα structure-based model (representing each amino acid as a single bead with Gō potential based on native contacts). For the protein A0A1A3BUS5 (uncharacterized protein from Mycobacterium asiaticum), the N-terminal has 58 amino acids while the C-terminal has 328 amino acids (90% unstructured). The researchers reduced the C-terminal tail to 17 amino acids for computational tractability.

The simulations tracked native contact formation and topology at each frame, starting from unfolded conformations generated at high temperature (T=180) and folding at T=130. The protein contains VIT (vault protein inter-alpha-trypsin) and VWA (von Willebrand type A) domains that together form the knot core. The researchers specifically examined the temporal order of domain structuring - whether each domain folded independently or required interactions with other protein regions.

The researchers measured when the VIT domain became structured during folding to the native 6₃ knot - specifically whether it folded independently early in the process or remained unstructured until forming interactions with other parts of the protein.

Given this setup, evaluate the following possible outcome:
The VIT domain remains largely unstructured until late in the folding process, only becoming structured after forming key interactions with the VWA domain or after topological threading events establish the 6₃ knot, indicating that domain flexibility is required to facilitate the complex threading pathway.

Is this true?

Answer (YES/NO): NO